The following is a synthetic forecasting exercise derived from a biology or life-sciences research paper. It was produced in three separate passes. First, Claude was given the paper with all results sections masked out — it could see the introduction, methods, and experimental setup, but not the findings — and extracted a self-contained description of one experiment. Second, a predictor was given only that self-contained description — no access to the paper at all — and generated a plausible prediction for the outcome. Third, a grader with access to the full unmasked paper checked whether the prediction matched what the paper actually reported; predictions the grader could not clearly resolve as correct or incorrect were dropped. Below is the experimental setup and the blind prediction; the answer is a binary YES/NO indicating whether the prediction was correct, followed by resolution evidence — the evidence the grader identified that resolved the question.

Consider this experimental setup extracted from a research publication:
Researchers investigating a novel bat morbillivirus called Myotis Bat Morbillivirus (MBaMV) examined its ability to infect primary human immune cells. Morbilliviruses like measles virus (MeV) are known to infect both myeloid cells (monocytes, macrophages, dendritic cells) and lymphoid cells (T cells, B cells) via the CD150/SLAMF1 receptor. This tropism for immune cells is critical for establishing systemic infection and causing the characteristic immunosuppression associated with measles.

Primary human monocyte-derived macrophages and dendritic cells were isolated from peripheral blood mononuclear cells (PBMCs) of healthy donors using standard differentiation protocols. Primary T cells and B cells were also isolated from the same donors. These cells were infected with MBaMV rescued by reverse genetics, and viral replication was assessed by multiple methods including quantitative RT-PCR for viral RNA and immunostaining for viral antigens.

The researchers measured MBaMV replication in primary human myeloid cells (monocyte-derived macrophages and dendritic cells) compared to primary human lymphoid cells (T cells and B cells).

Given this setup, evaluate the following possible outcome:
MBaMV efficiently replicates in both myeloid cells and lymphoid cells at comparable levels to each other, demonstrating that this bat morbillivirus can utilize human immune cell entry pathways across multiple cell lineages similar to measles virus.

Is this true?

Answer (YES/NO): NO